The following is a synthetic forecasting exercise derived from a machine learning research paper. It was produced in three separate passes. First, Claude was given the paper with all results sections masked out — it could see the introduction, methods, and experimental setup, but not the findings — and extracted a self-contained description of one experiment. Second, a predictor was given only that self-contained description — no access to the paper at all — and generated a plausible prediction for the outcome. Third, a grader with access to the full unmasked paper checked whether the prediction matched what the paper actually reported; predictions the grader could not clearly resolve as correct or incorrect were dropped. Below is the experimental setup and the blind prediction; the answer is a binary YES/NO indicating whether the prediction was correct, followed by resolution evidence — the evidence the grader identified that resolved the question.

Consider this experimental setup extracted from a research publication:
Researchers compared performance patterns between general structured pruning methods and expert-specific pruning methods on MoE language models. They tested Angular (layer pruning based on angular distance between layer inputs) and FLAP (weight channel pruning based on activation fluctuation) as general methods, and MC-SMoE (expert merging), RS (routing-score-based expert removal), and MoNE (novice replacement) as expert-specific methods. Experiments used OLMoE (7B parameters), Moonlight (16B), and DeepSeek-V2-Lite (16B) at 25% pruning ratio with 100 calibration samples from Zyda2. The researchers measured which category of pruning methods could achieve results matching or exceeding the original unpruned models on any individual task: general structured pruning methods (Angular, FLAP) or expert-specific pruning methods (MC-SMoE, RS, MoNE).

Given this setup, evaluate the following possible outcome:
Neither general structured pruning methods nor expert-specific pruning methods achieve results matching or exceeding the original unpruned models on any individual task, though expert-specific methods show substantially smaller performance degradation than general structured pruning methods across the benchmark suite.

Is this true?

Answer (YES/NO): NO